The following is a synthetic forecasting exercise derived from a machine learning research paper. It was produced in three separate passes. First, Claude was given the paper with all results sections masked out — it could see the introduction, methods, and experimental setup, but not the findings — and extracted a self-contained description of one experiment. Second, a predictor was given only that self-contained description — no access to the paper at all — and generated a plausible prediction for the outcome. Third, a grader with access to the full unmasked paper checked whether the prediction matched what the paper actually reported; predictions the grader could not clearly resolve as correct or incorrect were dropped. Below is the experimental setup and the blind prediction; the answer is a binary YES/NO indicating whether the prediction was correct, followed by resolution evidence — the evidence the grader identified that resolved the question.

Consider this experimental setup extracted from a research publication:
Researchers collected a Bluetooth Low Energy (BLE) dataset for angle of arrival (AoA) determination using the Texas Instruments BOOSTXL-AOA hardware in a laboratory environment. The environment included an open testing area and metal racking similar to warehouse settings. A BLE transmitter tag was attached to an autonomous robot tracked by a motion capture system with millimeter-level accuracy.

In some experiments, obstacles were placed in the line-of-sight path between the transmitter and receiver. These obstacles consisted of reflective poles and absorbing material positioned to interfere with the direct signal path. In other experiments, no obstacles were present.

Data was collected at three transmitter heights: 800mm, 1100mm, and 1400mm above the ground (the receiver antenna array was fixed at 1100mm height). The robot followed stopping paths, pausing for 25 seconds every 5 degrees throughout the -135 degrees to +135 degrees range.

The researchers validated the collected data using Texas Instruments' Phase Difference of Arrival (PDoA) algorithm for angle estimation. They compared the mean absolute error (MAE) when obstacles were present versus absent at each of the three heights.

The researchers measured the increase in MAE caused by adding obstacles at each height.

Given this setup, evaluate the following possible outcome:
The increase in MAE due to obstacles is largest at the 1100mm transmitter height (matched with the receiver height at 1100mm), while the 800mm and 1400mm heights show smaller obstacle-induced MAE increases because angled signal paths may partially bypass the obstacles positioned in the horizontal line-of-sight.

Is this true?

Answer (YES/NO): NO